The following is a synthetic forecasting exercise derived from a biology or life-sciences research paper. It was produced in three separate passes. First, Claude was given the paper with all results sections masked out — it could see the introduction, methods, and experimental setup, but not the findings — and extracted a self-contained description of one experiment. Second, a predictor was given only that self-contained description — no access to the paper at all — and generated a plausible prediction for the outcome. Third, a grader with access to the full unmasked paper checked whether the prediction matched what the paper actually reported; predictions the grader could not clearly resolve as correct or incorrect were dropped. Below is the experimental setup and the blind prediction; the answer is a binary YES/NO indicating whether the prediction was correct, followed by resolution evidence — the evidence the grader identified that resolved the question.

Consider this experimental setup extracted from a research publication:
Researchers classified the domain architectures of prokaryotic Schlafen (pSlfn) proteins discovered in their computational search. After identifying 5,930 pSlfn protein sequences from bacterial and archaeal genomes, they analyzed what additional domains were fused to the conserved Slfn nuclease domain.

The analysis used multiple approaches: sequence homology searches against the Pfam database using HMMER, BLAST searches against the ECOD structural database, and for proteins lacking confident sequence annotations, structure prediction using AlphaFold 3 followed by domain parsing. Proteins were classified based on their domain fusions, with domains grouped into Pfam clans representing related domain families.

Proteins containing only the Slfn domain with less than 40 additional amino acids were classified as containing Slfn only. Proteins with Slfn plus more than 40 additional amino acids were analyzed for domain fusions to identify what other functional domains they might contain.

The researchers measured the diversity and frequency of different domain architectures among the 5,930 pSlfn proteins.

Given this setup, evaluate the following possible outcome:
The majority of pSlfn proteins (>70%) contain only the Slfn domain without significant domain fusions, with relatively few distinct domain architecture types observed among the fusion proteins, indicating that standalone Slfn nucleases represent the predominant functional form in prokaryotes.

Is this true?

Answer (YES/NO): NO